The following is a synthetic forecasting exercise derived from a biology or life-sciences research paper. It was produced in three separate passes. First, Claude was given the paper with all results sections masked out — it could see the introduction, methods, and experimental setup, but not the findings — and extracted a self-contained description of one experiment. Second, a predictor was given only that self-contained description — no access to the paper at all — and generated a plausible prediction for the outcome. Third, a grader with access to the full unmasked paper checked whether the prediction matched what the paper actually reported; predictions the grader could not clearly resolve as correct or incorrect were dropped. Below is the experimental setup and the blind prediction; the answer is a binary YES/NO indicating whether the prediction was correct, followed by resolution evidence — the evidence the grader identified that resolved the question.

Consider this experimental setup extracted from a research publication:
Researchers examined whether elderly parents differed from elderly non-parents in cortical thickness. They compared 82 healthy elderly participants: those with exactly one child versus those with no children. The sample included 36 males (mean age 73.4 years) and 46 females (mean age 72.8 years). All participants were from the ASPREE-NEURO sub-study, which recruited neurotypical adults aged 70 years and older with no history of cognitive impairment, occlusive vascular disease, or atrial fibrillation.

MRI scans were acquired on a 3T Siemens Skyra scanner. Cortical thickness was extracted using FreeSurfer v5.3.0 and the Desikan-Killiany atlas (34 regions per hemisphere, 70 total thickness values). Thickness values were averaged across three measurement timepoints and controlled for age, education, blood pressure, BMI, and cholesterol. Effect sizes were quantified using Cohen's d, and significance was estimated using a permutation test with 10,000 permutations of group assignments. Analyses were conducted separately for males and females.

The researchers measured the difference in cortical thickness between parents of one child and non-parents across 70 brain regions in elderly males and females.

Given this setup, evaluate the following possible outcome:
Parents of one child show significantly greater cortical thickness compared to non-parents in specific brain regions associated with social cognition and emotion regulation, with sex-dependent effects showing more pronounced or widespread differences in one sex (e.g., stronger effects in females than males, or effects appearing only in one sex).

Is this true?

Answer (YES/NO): NO